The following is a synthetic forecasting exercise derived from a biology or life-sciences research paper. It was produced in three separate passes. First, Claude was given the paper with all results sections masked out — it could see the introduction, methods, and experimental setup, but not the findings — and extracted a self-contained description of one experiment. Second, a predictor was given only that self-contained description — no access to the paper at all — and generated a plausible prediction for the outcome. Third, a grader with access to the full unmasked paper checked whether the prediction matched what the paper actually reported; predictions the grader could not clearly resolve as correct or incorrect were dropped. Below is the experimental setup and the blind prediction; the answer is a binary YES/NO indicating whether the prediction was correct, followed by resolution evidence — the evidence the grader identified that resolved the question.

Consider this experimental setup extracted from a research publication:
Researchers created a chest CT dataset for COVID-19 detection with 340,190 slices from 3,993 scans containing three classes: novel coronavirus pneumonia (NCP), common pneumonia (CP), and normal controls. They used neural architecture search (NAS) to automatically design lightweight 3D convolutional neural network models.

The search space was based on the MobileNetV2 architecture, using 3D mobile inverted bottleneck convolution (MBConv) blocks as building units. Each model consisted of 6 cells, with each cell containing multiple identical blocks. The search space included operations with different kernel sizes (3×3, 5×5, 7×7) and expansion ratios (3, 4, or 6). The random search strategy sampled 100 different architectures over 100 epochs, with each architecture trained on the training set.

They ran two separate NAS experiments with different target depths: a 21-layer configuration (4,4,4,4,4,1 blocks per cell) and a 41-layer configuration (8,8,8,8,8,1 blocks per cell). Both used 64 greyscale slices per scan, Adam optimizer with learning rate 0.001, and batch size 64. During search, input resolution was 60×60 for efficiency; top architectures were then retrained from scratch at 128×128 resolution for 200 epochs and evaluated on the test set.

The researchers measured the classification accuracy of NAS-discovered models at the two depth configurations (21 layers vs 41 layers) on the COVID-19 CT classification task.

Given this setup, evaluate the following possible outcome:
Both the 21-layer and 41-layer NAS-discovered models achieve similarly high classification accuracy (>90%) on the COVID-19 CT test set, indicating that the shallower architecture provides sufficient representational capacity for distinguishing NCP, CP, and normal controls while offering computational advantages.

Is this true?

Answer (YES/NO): NO